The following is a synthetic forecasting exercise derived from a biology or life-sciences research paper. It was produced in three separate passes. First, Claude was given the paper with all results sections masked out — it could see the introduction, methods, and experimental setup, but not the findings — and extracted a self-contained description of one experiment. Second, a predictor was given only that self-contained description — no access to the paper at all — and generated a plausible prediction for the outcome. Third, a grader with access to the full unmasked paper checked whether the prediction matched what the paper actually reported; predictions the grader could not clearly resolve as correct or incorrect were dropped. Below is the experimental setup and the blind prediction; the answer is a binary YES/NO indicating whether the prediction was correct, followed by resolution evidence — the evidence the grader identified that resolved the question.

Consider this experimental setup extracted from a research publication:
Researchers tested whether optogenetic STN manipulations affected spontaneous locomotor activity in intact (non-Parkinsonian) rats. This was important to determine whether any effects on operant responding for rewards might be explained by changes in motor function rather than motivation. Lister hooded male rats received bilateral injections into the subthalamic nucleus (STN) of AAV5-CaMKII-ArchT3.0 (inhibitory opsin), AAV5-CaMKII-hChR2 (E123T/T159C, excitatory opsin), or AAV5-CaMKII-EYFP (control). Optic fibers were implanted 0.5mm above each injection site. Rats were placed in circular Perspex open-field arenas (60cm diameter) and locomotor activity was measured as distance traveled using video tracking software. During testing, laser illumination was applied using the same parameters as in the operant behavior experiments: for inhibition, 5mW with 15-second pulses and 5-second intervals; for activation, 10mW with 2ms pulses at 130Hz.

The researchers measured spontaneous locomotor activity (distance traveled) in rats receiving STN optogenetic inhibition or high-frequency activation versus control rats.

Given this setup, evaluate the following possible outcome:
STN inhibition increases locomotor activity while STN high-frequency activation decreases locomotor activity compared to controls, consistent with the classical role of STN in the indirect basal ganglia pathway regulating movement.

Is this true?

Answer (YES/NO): NO